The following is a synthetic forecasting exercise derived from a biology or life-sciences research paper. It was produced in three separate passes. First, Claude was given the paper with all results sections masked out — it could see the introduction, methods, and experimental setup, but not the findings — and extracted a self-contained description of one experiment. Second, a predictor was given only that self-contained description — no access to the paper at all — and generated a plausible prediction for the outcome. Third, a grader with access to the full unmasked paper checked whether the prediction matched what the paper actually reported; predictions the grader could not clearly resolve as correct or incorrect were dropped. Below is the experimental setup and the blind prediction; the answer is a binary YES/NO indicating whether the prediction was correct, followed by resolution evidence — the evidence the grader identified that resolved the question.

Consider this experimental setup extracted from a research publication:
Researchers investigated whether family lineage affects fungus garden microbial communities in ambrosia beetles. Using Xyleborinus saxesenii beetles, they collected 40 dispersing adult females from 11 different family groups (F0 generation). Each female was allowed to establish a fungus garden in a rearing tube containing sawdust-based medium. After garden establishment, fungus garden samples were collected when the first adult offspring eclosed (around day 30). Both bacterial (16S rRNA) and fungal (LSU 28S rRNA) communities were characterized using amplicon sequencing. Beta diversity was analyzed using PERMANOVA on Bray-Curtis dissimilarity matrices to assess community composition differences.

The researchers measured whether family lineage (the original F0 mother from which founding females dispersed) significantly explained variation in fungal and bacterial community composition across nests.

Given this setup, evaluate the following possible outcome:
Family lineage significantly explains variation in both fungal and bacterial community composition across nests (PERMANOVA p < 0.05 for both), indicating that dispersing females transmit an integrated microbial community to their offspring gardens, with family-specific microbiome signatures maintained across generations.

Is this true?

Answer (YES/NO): YES